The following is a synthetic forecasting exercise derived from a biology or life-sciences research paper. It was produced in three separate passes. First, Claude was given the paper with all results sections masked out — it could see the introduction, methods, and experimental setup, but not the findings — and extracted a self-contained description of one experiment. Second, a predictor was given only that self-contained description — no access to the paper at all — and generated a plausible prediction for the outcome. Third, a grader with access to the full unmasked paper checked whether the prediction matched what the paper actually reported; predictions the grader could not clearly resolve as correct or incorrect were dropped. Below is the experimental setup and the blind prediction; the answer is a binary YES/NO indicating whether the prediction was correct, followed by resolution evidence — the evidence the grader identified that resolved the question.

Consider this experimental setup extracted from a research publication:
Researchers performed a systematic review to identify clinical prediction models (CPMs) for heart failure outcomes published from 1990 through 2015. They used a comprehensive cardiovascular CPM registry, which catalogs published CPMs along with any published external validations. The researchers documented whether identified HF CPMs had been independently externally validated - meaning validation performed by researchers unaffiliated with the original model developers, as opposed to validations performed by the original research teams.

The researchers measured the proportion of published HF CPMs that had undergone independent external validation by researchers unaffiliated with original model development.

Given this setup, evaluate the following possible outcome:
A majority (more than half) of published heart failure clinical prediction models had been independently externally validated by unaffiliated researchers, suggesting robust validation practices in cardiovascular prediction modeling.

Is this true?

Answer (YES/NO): NO